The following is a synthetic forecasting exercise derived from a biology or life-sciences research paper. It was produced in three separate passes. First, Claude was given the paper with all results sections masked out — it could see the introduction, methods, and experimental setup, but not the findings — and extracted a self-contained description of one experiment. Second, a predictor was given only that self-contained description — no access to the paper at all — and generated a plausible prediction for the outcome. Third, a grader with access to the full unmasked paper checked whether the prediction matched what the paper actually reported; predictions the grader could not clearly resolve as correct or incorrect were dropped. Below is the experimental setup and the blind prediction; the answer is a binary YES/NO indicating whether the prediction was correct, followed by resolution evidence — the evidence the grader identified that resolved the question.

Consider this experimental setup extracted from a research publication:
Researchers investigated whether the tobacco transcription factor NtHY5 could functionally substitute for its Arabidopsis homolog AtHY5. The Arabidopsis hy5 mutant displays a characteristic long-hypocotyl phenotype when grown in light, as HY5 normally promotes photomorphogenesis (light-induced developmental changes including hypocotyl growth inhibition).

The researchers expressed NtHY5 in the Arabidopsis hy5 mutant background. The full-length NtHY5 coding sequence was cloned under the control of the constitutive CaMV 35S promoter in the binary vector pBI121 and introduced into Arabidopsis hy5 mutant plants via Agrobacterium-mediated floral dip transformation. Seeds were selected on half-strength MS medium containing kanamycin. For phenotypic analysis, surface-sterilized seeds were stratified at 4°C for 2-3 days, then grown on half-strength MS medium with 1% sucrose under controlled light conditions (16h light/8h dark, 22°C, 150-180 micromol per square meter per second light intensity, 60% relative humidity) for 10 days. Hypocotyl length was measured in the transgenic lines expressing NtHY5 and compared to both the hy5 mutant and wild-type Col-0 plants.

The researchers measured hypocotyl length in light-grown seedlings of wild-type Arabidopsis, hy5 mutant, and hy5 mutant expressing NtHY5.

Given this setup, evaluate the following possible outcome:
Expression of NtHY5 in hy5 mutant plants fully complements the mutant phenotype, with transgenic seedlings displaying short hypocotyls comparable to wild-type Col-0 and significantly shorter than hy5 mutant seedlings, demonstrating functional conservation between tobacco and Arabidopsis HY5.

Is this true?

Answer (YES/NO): NO